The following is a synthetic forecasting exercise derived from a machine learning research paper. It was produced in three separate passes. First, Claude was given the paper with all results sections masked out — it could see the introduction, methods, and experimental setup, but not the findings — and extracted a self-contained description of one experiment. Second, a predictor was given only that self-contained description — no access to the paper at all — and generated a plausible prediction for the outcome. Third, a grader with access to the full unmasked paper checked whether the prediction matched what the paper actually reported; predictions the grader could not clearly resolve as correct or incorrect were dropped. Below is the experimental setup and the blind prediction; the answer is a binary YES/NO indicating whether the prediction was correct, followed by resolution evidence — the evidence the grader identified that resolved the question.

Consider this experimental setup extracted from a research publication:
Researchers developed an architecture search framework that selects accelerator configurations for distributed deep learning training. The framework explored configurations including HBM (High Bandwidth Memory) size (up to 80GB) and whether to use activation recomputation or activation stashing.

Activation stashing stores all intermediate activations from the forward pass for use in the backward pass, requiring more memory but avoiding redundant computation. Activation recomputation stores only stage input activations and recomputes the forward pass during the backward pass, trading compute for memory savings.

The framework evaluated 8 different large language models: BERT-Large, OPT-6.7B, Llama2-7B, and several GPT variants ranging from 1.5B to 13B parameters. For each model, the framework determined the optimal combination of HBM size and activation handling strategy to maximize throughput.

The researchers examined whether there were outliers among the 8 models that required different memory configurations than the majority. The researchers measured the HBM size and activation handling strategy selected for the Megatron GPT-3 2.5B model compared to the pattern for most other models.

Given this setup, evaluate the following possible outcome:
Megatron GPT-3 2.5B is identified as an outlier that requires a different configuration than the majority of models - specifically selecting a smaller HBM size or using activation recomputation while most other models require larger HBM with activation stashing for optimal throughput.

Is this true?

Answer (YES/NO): NO